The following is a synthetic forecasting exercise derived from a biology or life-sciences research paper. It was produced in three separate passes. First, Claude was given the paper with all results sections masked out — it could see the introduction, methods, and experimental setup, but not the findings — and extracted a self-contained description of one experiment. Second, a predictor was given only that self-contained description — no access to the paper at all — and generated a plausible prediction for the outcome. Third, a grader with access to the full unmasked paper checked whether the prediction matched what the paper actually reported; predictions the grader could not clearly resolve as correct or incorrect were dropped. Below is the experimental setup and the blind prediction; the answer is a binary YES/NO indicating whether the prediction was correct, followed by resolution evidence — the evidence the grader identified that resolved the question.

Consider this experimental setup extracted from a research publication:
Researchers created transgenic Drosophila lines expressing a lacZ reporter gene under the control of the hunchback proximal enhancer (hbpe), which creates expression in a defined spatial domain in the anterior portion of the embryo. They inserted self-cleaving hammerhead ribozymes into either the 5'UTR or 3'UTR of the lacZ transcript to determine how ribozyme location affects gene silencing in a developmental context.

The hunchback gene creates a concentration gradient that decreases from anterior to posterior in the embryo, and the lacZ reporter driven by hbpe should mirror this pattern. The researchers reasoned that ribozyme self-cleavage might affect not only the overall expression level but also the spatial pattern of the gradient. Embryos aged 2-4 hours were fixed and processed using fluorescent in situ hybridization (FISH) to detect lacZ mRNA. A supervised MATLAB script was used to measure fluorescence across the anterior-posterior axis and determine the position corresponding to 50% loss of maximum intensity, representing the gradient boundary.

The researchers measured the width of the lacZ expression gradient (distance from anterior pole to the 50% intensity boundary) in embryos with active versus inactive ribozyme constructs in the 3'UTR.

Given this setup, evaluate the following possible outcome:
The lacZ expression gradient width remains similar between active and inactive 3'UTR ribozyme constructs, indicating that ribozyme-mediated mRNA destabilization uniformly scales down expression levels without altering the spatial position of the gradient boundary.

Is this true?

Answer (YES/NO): YES